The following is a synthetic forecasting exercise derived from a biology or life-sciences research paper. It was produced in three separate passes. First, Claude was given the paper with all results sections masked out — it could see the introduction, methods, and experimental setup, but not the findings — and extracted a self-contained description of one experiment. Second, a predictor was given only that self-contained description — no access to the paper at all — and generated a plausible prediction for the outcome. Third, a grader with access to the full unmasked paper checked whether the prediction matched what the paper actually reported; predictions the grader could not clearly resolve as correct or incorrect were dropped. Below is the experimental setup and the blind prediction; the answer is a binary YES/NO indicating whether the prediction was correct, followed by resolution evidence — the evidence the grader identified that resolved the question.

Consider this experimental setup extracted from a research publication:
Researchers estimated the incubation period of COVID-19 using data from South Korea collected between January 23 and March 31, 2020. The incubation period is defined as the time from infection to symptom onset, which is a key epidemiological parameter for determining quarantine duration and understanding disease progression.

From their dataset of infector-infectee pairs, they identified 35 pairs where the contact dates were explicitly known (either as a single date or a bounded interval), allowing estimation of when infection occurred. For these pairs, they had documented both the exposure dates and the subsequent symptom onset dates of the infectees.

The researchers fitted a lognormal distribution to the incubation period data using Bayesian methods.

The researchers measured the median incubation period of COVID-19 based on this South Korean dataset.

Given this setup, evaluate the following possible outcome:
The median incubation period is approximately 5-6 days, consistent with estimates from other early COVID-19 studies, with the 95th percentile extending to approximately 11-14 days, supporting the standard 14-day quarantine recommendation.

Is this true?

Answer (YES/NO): NO